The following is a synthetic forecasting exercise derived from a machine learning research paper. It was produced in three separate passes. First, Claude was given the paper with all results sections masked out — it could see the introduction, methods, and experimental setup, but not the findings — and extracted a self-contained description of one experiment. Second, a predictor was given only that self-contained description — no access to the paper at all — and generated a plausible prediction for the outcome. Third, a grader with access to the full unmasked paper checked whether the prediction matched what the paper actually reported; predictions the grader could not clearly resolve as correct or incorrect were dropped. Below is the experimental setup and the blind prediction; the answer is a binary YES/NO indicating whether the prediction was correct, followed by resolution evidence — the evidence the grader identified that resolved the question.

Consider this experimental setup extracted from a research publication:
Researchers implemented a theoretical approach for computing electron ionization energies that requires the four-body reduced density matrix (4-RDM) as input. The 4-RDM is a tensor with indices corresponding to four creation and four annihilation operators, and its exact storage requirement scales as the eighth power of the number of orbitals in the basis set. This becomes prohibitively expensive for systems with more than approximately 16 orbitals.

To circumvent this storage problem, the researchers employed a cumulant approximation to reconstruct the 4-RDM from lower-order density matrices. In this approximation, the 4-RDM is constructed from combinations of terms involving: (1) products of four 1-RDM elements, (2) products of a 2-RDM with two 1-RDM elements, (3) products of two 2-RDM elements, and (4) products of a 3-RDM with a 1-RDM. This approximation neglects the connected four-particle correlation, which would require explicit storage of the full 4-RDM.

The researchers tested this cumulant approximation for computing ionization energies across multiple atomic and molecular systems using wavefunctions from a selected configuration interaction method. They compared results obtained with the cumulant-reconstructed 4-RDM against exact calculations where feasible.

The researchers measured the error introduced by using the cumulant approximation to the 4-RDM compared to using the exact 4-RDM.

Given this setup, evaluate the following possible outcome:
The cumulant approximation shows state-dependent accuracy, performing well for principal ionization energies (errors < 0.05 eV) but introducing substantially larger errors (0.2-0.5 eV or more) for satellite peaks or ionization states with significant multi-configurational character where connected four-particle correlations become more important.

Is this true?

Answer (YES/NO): NO